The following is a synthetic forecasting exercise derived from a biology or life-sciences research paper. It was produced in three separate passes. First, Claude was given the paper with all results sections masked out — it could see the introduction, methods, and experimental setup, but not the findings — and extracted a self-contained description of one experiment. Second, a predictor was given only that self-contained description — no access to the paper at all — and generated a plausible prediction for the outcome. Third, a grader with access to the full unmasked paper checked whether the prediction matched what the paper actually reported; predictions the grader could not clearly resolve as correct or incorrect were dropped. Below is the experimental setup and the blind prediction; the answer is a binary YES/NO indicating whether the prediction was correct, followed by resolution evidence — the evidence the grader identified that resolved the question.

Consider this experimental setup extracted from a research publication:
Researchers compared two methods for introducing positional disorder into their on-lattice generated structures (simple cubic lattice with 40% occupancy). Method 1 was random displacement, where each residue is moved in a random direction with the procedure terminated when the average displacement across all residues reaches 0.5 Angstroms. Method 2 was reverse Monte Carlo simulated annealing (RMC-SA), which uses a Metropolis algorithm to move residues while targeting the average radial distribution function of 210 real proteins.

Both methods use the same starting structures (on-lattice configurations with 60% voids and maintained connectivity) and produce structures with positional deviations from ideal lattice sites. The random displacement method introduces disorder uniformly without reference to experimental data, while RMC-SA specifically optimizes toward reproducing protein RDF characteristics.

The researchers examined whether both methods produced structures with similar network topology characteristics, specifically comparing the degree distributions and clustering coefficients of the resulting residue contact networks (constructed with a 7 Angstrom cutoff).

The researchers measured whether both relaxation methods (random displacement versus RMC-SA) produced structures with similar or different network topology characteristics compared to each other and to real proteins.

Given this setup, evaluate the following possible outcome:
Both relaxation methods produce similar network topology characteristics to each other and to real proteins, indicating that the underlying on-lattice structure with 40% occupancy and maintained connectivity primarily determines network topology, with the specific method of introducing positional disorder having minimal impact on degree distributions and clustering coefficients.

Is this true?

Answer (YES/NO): YES